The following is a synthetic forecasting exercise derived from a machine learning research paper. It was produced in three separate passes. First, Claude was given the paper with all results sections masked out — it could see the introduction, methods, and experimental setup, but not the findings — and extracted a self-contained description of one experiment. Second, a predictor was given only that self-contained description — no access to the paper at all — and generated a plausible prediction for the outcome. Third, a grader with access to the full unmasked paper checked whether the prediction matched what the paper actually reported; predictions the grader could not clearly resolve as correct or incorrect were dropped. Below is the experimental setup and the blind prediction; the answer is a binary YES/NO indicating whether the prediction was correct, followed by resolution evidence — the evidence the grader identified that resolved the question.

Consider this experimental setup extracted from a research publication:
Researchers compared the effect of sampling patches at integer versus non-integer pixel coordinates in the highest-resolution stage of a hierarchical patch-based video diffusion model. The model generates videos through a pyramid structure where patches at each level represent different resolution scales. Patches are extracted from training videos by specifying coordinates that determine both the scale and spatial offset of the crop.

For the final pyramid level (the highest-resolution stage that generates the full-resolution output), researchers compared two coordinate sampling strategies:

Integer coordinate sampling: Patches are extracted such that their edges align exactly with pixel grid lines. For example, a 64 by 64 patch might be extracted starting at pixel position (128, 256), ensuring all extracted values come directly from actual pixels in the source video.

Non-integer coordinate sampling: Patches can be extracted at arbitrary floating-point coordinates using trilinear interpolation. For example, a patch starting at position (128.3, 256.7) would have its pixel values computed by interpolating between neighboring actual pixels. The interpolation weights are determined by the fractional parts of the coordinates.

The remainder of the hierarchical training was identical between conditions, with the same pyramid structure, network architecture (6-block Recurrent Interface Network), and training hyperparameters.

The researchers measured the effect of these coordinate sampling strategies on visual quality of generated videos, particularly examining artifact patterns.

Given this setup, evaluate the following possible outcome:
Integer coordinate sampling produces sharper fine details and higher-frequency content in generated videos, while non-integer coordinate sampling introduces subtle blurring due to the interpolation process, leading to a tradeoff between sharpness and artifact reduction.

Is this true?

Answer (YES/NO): NO